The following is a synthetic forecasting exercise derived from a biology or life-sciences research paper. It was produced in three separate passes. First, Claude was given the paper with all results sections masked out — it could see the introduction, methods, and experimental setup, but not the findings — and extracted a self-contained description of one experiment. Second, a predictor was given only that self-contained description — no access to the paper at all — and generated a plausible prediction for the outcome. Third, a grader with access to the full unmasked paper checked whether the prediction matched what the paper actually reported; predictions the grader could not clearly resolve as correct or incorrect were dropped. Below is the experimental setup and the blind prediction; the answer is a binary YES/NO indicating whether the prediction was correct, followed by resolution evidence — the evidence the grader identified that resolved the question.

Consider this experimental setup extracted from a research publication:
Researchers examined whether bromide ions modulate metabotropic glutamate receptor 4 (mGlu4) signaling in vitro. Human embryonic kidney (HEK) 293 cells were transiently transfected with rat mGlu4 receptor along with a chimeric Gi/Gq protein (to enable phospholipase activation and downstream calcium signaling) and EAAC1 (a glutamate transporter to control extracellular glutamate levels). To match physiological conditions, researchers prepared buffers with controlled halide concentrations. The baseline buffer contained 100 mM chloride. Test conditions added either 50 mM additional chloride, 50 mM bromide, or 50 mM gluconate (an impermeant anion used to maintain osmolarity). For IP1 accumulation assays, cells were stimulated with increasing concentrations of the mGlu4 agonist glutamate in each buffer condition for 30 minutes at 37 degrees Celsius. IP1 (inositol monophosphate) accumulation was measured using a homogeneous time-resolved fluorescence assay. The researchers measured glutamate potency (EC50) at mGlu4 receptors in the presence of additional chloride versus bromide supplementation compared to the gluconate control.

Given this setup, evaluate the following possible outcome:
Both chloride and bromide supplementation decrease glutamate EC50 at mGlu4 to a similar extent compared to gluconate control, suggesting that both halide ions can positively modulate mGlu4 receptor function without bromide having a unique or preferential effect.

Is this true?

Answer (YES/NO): NO